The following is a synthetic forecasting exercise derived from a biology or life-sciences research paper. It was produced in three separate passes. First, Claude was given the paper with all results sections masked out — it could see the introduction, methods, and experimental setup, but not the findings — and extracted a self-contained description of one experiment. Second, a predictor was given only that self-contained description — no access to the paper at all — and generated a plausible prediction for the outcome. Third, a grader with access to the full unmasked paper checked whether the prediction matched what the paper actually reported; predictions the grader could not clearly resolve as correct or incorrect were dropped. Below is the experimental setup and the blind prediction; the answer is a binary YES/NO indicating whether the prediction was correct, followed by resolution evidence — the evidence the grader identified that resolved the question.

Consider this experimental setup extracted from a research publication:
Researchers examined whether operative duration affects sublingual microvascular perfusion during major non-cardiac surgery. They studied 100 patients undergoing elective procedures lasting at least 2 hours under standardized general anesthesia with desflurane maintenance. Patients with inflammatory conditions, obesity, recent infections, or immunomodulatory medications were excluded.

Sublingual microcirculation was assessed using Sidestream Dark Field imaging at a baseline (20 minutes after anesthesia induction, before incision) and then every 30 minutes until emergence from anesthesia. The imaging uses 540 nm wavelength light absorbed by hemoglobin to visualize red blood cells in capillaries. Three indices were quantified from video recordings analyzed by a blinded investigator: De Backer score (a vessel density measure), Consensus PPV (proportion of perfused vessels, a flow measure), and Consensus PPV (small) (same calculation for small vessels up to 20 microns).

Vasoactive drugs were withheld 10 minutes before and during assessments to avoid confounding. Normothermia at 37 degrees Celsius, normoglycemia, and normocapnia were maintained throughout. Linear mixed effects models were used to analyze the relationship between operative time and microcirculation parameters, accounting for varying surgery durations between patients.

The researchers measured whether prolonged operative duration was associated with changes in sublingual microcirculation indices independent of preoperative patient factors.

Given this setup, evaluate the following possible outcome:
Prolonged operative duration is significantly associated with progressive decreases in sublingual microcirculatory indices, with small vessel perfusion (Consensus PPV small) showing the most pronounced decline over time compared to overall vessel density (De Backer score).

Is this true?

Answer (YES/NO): NO